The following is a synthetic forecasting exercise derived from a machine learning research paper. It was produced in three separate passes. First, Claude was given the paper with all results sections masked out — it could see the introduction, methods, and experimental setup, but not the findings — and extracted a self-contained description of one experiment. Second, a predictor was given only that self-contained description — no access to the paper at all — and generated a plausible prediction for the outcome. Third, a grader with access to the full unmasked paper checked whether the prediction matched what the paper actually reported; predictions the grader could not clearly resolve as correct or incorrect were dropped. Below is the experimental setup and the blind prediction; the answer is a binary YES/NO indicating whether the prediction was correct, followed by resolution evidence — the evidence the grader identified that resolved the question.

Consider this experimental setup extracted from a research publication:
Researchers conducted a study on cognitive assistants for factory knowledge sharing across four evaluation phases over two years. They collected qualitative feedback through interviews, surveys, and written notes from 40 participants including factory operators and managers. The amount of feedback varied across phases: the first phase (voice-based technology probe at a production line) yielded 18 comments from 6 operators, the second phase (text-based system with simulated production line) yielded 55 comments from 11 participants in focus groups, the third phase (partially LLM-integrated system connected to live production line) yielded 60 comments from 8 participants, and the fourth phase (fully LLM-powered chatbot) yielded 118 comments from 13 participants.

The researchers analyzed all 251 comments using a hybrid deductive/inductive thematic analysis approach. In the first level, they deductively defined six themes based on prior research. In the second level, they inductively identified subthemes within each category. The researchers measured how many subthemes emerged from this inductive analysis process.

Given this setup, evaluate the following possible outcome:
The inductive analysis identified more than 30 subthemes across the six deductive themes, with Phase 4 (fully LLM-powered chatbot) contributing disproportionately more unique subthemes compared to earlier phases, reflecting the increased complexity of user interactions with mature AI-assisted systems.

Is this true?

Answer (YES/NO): NO